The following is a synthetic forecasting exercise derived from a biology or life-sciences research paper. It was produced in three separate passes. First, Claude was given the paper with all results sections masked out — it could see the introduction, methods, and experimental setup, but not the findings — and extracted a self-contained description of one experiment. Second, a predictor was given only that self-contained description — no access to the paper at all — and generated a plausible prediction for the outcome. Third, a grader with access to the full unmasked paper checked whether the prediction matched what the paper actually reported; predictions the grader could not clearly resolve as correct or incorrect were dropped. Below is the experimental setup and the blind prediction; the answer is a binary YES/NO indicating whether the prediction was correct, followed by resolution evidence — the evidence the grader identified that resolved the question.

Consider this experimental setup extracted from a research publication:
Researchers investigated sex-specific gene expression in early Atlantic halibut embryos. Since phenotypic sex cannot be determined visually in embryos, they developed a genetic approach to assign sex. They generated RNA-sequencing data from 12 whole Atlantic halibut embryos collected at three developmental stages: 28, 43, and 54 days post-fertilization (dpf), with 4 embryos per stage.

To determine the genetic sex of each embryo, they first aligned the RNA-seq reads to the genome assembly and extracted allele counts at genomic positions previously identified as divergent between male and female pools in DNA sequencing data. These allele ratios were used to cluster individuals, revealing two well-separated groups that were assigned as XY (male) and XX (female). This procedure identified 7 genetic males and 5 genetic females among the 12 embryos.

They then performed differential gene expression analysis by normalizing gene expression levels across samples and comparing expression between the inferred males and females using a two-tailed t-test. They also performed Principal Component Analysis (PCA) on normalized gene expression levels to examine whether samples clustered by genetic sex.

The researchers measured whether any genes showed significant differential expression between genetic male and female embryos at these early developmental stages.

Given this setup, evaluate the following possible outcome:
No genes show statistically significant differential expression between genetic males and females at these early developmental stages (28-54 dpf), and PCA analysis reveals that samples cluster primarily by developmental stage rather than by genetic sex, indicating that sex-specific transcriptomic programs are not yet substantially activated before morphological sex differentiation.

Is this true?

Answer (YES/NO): NO